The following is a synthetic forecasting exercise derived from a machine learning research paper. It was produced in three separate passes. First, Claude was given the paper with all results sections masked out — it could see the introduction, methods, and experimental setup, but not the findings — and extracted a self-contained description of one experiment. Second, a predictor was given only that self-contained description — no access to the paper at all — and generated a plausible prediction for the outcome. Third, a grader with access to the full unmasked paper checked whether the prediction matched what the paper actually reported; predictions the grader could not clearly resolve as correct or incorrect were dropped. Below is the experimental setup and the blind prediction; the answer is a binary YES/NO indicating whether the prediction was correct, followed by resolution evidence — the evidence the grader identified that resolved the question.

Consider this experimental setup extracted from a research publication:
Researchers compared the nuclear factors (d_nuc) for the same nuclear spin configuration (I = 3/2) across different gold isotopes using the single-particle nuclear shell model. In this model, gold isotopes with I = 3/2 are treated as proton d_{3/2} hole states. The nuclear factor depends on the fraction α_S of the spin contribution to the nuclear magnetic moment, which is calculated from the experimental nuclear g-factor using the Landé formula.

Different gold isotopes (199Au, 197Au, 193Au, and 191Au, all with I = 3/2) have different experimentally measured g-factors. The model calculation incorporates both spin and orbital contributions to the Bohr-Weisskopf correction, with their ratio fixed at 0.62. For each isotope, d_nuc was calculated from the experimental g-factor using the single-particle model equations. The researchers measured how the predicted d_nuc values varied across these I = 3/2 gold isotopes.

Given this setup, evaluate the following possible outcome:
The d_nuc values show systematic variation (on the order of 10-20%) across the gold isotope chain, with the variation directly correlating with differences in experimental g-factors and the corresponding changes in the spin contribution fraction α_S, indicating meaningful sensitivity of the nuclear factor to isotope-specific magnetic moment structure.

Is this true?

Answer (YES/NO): NO